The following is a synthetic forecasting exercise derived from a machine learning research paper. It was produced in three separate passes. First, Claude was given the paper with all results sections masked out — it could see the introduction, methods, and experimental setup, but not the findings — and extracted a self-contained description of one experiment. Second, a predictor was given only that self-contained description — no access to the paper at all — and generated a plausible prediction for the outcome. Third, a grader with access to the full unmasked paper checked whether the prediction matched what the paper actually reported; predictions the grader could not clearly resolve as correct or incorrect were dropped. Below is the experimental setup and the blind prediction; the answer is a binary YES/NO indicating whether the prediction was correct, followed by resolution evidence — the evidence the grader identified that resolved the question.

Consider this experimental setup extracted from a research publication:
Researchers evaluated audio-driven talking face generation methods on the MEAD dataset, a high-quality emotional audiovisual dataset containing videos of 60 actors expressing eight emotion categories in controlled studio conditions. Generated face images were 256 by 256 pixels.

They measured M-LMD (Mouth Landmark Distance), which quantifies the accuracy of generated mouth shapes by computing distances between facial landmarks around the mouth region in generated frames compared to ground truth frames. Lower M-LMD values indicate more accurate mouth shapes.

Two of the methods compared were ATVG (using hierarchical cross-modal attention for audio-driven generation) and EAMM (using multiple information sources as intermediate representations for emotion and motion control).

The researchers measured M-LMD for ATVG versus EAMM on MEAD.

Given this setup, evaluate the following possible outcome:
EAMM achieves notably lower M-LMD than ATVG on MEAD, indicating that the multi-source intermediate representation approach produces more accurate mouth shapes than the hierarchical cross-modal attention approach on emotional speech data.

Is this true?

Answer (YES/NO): NO